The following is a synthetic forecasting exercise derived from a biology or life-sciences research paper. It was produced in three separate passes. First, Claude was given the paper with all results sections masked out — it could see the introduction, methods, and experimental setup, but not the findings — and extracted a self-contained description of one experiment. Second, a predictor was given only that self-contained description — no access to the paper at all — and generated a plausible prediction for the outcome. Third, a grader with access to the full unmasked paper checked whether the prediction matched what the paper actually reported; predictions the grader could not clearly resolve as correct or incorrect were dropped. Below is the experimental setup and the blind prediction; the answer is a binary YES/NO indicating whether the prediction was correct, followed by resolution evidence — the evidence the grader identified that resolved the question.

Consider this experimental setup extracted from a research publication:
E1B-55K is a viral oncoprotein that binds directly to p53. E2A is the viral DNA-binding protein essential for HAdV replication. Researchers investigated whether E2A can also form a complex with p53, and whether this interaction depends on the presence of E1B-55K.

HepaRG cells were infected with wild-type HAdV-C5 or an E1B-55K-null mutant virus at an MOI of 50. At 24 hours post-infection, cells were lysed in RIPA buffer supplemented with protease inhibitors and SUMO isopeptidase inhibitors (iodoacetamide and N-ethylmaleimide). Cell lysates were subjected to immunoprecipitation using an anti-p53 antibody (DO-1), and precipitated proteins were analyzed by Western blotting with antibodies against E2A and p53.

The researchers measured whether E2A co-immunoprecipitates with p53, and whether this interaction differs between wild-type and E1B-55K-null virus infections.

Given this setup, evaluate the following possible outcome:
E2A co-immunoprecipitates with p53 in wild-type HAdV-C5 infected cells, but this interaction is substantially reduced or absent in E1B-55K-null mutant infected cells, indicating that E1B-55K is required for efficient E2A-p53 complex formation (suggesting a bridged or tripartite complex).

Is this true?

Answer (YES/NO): NO